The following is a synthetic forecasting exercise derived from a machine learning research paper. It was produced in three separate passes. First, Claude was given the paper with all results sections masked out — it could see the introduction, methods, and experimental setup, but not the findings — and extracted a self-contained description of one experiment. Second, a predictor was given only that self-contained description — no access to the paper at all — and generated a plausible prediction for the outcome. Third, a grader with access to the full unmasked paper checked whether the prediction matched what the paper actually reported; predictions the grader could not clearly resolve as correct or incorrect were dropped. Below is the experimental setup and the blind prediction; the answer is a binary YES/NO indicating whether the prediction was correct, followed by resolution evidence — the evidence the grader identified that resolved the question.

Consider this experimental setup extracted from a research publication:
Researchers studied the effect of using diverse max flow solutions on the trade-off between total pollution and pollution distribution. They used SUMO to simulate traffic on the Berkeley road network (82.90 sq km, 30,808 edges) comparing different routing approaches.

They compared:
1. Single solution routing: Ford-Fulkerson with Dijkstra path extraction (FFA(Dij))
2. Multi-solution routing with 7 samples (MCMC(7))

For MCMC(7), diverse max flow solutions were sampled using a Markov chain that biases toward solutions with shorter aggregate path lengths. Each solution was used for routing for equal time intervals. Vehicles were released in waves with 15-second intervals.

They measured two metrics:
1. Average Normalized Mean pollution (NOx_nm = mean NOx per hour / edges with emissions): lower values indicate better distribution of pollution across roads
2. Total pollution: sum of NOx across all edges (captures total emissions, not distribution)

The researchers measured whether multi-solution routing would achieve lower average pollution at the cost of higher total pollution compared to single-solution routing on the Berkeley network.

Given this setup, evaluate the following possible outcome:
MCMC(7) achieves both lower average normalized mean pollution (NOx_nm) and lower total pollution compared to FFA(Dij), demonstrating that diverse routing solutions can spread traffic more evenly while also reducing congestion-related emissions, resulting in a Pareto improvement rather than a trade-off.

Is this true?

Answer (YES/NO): NO